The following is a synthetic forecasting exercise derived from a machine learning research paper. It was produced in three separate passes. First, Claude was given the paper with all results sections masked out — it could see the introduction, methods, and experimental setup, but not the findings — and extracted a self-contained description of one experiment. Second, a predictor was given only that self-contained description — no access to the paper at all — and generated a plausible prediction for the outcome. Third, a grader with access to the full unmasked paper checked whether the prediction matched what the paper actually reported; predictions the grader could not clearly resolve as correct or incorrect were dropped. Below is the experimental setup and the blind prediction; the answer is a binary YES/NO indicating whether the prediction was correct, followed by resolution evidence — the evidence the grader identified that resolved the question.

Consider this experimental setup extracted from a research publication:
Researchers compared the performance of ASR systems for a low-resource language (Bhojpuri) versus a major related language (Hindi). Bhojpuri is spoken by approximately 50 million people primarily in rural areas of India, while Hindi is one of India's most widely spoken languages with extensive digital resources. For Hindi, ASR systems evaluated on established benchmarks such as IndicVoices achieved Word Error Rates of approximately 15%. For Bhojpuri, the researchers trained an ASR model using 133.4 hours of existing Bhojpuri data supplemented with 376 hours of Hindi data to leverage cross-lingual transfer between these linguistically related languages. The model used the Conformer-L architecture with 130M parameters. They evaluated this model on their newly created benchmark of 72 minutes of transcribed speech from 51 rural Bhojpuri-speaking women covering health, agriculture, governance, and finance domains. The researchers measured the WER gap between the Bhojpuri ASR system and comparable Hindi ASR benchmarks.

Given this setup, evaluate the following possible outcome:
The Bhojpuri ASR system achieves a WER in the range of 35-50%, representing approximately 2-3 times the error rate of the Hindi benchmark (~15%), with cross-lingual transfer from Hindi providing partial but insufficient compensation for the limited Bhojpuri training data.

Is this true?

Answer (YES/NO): NO